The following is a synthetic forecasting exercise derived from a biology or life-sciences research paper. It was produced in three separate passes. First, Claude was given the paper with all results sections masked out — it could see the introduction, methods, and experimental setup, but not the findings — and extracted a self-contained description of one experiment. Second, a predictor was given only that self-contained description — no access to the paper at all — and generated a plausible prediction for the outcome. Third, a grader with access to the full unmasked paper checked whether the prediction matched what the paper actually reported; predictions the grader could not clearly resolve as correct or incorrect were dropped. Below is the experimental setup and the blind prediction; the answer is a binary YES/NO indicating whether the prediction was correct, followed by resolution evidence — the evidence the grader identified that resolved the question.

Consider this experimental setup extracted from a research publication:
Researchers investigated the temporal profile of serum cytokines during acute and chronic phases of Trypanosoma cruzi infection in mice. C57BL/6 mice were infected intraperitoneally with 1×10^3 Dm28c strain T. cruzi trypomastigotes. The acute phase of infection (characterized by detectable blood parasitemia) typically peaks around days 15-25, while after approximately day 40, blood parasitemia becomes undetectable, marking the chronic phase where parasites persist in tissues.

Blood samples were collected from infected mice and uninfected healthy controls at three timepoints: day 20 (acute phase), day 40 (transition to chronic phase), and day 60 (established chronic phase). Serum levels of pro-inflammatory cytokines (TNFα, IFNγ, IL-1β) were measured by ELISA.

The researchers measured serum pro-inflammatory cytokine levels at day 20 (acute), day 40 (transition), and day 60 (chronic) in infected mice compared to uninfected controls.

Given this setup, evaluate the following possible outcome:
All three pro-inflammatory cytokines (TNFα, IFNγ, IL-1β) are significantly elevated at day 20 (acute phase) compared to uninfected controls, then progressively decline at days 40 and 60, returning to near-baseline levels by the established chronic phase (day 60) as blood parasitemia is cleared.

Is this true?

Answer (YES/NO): NO